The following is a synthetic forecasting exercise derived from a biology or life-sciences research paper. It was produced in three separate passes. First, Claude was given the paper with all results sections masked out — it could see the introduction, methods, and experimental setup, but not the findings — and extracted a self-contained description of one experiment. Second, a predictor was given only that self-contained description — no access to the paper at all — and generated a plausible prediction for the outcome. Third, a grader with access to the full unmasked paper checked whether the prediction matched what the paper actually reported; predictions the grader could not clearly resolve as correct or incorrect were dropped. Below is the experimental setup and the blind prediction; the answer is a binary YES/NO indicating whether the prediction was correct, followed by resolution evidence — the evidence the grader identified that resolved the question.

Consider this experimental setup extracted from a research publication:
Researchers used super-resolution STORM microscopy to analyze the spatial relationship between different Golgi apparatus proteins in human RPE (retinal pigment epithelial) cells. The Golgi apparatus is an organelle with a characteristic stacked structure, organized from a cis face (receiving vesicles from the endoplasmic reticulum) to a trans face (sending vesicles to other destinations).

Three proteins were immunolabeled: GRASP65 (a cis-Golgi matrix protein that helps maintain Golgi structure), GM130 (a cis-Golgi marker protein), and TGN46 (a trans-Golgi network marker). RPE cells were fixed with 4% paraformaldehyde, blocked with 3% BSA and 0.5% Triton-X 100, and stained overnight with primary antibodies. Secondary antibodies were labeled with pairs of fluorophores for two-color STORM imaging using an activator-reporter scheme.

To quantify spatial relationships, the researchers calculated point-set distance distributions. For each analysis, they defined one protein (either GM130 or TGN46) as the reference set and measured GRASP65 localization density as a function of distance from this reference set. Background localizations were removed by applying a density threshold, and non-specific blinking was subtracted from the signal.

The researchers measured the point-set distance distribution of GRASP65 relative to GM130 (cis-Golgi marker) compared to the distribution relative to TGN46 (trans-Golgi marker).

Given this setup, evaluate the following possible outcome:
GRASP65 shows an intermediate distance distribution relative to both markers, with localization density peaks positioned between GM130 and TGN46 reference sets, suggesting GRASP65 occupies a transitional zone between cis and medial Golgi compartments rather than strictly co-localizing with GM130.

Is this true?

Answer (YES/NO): NO